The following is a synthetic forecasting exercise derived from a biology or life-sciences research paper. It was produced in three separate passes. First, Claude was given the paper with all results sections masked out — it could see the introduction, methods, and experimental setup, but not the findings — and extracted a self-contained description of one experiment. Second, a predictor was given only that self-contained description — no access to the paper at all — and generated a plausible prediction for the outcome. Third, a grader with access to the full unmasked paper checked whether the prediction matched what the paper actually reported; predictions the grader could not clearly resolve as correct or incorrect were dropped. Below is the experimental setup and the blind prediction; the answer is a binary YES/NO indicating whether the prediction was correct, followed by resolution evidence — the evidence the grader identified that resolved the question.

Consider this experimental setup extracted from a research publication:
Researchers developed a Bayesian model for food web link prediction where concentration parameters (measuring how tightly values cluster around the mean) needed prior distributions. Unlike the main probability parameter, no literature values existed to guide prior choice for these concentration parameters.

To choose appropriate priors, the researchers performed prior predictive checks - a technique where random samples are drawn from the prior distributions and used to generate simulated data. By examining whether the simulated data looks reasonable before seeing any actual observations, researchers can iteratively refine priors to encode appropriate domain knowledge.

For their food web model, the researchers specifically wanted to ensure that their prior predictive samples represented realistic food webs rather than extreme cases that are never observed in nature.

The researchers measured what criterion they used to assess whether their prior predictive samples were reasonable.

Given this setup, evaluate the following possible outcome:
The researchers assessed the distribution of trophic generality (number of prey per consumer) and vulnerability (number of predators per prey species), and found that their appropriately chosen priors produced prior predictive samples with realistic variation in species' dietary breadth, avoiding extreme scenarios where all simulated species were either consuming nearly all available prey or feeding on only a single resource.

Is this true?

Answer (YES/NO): NO